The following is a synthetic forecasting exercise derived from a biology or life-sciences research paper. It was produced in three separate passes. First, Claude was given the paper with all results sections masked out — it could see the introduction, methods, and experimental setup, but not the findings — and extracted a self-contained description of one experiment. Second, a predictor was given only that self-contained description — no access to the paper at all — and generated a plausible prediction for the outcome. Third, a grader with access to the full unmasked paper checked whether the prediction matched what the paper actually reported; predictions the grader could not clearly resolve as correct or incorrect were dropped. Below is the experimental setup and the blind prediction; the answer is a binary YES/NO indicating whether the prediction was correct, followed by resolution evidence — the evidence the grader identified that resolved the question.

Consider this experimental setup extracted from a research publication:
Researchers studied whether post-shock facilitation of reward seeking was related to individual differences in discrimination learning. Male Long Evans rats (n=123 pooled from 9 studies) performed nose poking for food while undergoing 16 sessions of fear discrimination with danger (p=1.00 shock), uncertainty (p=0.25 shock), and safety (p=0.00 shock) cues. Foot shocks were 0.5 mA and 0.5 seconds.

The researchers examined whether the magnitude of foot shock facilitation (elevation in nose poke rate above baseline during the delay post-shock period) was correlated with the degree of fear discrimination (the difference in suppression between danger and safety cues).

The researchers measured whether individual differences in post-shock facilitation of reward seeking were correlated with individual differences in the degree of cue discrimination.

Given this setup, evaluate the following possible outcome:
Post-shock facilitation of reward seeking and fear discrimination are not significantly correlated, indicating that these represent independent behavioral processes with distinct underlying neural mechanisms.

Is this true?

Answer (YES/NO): YES